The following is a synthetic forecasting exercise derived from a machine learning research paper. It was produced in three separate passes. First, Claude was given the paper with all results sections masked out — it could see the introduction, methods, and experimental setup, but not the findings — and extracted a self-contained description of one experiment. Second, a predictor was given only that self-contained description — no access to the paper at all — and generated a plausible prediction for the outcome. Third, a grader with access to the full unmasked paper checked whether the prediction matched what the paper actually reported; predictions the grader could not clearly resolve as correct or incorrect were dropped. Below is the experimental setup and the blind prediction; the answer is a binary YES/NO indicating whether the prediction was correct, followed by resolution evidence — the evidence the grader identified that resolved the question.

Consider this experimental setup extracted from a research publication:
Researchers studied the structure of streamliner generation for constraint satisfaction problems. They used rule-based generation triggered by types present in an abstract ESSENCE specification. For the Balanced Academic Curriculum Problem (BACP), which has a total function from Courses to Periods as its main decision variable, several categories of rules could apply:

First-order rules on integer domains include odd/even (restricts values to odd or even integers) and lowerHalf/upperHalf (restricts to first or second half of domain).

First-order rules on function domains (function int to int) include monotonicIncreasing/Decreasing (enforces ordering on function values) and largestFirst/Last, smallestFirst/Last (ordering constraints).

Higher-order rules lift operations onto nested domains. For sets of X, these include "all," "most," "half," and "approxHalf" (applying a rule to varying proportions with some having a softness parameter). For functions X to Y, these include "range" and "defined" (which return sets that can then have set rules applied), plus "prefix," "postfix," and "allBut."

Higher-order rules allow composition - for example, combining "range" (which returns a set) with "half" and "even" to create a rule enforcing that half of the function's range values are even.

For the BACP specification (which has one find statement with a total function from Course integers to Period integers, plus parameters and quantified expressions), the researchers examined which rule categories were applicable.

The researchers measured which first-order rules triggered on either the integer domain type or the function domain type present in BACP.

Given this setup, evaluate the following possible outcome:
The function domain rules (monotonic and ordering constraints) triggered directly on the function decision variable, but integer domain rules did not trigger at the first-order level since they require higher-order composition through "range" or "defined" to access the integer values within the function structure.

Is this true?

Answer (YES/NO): NO